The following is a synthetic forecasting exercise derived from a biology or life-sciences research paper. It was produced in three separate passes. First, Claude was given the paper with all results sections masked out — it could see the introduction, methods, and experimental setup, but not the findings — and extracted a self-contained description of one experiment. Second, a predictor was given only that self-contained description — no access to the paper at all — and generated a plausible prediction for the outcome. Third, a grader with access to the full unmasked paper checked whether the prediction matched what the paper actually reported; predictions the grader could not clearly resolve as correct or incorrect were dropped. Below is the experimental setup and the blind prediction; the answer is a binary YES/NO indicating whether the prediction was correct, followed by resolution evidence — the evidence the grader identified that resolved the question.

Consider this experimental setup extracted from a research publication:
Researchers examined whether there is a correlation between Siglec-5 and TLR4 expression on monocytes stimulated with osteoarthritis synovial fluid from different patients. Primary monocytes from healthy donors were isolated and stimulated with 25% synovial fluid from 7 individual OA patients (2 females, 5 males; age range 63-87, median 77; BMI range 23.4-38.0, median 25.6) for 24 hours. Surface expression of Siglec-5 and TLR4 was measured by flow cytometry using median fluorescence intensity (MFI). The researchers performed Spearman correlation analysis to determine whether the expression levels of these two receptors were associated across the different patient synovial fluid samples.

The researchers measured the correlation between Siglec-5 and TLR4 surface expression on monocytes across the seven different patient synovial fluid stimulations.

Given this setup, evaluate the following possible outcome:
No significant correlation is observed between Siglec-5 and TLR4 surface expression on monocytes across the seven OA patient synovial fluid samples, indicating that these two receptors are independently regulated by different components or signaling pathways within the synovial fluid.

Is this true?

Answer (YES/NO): NO